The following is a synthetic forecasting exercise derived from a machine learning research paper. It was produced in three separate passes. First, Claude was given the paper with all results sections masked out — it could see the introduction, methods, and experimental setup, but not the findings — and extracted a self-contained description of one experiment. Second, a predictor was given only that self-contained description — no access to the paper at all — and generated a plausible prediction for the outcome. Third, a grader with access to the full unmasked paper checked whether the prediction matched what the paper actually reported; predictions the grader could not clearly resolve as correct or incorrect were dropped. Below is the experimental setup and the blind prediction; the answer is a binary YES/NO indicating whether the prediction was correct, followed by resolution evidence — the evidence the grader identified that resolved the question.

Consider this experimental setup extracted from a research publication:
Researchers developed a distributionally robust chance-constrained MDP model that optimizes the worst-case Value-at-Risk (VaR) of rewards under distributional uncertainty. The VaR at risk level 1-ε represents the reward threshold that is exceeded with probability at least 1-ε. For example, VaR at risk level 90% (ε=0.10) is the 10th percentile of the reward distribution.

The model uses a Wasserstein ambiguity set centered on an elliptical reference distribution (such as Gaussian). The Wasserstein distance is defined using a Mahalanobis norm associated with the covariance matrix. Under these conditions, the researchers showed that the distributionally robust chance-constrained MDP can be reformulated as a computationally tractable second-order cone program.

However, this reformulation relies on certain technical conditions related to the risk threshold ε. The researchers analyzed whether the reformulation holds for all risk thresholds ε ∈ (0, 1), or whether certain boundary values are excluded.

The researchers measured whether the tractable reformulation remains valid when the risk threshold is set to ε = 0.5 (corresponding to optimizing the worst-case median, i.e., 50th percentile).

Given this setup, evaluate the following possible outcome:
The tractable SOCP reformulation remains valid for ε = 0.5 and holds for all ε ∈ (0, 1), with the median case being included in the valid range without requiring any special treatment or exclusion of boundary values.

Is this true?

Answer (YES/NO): NO